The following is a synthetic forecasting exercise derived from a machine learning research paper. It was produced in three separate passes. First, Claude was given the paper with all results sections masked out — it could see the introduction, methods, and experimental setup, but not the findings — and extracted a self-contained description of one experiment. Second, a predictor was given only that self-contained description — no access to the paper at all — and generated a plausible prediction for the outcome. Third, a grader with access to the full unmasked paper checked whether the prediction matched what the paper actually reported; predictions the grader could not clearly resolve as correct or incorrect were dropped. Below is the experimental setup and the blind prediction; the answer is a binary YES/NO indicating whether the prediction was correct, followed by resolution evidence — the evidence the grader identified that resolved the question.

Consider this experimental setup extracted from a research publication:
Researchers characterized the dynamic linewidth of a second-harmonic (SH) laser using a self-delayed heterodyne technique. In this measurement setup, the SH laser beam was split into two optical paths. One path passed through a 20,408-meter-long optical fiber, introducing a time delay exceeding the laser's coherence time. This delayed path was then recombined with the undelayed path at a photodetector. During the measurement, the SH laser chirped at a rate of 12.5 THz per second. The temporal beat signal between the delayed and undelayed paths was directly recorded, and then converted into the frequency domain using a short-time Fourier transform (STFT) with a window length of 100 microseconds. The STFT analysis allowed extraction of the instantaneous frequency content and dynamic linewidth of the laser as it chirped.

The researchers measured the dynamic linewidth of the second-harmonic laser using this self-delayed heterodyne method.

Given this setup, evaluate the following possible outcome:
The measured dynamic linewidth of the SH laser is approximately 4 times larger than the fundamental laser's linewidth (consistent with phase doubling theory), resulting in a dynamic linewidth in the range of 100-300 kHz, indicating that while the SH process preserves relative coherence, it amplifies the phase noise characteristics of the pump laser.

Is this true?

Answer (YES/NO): NO